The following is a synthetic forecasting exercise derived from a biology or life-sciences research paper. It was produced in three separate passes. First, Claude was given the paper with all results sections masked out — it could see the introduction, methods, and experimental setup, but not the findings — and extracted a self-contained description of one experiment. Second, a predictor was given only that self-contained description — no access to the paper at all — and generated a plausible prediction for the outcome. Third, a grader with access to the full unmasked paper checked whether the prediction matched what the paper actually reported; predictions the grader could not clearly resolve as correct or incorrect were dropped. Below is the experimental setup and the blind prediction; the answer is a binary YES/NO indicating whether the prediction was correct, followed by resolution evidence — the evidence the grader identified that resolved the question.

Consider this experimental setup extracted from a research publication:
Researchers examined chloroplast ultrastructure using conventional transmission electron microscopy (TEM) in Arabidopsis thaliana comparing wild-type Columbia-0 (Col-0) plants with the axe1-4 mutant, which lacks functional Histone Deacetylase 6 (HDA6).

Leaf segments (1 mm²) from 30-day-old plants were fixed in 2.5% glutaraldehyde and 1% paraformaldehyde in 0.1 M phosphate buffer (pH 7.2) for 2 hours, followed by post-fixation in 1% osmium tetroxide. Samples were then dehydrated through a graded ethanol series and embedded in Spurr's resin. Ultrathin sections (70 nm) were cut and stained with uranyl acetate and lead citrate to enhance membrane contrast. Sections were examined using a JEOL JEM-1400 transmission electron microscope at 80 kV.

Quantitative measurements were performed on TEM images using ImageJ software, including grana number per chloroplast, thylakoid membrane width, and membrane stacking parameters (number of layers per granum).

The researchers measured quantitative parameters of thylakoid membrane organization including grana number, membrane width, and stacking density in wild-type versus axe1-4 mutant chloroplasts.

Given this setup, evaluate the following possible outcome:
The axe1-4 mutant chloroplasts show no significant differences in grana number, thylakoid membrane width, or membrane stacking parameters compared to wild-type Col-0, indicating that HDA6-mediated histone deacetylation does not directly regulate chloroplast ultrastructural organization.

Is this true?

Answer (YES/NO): NO